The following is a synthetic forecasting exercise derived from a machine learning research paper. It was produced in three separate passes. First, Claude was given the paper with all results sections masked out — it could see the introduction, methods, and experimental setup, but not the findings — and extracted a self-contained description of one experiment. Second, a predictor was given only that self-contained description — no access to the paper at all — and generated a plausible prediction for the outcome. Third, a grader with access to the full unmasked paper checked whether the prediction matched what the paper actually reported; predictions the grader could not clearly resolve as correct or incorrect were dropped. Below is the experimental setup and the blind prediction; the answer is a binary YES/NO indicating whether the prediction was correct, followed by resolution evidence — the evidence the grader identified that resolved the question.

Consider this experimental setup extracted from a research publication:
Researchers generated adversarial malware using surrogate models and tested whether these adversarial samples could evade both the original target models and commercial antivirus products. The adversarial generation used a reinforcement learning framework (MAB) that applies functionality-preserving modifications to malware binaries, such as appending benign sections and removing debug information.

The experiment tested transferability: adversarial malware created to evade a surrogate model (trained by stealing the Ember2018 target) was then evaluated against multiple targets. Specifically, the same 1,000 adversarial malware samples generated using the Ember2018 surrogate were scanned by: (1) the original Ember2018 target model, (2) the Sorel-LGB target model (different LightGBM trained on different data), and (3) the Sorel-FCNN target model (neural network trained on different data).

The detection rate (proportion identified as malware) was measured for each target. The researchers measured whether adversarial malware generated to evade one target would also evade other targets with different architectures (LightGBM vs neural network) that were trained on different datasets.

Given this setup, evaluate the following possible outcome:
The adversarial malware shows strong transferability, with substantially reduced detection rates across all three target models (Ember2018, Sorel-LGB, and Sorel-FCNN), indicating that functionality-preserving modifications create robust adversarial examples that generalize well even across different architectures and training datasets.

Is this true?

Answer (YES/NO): NO